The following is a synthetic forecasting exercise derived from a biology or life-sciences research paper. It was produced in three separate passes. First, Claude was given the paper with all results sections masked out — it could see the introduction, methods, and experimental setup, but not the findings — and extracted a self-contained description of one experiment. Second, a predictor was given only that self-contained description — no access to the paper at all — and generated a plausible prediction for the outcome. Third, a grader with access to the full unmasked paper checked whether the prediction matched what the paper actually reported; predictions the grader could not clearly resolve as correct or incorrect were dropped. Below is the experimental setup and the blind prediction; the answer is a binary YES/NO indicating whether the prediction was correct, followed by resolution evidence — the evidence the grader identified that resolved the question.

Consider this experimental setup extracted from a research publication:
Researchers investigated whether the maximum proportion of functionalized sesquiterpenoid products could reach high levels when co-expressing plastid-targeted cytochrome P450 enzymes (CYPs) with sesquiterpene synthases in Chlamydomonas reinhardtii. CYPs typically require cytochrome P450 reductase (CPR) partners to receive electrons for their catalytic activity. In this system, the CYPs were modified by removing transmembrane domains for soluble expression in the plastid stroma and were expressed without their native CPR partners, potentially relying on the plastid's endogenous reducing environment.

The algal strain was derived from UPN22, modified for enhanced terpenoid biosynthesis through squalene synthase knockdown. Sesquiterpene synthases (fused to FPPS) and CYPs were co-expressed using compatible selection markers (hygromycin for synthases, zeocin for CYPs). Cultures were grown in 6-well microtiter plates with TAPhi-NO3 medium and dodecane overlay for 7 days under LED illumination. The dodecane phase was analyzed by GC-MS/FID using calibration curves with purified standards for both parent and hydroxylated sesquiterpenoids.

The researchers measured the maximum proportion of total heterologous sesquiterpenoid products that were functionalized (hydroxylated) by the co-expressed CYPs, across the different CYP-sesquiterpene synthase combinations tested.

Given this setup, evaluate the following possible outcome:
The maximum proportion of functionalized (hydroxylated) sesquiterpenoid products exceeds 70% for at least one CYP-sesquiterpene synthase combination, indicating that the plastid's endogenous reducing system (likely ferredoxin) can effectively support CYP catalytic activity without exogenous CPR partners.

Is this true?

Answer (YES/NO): YES